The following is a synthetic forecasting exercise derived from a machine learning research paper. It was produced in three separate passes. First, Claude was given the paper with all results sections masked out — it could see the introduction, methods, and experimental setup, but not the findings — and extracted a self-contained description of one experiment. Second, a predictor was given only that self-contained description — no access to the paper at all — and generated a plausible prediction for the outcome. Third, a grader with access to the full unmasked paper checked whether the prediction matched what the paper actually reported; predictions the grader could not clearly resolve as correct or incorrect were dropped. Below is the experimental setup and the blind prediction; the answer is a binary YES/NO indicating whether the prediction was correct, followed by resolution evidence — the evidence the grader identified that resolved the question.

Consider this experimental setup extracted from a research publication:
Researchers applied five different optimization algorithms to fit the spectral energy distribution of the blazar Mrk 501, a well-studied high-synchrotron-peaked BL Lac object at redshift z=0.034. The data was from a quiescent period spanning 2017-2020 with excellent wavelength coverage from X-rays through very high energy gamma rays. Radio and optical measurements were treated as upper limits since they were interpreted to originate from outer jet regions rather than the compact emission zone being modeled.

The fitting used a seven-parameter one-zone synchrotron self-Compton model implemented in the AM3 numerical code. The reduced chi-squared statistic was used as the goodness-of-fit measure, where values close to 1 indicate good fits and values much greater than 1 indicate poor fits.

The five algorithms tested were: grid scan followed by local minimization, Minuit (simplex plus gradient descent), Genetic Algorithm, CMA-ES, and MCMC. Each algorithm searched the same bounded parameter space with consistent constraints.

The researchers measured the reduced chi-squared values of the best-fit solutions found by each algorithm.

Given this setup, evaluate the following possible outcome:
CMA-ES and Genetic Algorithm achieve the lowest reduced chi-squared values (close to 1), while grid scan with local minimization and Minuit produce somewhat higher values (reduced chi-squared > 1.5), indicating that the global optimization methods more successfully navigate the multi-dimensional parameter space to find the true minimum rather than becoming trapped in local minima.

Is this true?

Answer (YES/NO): NO